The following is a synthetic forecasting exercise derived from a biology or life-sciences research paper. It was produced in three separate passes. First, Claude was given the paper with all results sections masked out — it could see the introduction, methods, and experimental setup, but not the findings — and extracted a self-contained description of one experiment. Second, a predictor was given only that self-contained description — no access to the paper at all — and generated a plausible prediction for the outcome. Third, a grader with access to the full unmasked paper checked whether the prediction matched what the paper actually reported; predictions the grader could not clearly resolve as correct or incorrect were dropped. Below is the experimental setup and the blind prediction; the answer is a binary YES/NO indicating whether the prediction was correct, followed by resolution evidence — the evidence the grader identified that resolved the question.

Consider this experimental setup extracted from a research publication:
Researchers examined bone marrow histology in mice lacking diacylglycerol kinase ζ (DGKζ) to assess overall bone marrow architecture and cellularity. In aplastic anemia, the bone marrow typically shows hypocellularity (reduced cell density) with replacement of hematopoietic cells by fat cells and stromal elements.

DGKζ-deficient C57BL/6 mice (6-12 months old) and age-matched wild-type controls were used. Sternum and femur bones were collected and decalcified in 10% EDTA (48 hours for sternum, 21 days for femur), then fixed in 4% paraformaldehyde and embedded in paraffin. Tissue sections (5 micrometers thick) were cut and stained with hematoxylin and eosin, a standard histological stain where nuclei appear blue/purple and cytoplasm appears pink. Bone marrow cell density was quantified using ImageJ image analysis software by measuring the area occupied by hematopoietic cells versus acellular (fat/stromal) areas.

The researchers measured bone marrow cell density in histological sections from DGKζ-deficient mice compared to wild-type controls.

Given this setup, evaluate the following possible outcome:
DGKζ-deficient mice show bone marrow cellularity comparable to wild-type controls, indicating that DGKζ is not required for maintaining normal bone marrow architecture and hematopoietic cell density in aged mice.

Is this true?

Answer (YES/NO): NO